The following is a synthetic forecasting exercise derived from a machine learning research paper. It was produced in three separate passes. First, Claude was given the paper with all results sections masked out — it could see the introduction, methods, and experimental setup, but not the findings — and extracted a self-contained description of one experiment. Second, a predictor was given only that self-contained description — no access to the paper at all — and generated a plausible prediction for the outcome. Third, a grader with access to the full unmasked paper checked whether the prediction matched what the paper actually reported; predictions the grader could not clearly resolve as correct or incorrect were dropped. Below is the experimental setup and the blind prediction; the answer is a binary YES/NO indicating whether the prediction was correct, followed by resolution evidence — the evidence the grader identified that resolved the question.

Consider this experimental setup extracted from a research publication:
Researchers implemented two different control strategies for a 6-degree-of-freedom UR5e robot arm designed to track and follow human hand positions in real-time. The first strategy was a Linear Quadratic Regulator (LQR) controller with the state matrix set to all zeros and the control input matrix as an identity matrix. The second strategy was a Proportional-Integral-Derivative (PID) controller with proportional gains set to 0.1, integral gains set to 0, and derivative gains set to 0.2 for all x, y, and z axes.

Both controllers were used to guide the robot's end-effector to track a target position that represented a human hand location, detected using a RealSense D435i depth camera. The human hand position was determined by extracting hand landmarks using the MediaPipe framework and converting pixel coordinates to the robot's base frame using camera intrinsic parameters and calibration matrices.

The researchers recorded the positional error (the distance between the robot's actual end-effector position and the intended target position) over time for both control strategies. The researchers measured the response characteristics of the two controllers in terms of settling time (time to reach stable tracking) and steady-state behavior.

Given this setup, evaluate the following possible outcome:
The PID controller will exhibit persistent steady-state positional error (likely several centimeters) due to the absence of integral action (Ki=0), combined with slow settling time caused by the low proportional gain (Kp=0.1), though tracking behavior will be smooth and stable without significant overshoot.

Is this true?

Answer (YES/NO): NO